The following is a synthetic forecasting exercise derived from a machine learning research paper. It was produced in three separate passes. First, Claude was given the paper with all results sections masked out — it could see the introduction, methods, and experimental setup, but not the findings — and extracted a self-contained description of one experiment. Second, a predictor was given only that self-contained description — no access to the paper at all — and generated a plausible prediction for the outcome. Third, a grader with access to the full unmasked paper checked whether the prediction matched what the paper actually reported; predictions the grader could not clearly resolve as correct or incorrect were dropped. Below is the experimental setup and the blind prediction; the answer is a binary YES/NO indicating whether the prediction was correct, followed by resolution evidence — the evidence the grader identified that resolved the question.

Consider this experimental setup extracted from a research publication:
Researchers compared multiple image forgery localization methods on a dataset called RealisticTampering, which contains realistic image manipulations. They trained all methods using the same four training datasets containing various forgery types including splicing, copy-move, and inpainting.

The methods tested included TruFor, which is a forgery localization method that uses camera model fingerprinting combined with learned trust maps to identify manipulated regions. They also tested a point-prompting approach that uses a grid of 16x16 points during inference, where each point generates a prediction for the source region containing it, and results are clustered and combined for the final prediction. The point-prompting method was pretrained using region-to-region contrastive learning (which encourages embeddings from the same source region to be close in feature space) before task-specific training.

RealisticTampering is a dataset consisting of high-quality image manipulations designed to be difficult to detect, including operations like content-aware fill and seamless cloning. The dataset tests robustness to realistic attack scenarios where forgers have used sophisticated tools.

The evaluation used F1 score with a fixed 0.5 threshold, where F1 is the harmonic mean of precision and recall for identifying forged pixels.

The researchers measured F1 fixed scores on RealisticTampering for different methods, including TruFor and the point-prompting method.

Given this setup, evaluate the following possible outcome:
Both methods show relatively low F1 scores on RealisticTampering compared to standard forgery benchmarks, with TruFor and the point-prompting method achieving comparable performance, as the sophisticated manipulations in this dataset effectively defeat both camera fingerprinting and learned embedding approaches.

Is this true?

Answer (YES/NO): NO